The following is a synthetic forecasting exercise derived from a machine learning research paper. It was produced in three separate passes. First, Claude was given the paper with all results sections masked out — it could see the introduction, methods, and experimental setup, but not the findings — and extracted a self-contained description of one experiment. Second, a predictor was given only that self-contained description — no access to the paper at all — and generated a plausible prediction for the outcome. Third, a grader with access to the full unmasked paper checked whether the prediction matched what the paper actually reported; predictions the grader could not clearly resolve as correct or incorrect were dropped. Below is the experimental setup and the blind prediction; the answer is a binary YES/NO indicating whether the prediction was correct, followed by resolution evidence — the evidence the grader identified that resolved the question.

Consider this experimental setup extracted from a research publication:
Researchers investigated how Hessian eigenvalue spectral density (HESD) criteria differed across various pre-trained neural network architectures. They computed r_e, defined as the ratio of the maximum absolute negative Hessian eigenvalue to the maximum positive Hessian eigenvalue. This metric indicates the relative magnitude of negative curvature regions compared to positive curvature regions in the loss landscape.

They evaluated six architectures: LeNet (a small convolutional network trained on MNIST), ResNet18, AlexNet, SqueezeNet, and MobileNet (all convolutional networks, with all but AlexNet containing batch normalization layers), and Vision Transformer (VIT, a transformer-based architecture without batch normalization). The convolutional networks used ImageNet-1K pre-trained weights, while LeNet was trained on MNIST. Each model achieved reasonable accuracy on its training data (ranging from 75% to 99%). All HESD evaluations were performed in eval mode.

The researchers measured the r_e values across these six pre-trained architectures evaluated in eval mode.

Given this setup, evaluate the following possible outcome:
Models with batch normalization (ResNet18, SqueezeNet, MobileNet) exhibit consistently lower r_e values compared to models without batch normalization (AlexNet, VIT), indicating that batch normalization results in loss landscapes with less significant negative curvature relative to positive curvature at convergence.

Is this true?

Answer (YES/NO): YES